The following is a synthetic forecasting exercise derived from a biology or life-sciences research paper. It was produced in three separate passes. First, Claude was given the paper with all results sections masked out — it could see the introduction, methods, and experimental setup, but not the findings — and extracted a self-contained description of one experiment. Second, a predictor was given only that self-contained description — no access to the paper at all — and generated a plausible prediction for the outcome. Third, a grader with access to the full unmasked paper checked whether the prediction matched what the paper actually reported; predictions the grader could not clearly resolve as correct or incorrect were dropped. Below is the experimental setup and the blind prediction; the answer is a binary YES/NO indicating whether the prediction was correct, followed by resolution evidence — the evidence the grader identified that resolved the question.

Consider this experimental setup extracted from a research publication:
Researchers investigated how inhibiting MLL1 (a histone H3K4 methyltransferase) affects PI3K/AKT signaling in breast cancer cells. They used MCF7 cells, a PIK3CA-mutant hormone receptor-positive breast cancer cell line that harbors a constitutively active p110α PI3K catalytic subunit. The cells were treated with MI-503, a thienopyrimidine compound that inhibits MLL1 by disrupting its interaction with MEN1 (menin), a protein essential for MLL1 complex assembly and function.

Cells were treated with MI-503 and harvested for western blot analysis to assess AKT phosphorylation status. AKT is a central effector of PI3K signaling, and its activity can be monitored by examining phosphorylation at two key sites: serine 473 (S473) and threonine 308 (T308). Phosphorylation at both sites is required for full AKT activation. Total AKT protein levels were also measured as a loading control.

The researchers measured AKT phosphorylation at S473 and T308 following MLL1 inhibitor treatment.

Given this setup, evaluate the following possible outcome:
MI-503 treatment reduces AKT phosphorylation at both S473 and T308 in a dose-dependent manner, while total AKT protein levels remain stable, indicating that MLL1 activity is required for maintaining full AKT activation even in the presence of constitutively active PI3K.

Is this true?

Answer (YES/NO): NO